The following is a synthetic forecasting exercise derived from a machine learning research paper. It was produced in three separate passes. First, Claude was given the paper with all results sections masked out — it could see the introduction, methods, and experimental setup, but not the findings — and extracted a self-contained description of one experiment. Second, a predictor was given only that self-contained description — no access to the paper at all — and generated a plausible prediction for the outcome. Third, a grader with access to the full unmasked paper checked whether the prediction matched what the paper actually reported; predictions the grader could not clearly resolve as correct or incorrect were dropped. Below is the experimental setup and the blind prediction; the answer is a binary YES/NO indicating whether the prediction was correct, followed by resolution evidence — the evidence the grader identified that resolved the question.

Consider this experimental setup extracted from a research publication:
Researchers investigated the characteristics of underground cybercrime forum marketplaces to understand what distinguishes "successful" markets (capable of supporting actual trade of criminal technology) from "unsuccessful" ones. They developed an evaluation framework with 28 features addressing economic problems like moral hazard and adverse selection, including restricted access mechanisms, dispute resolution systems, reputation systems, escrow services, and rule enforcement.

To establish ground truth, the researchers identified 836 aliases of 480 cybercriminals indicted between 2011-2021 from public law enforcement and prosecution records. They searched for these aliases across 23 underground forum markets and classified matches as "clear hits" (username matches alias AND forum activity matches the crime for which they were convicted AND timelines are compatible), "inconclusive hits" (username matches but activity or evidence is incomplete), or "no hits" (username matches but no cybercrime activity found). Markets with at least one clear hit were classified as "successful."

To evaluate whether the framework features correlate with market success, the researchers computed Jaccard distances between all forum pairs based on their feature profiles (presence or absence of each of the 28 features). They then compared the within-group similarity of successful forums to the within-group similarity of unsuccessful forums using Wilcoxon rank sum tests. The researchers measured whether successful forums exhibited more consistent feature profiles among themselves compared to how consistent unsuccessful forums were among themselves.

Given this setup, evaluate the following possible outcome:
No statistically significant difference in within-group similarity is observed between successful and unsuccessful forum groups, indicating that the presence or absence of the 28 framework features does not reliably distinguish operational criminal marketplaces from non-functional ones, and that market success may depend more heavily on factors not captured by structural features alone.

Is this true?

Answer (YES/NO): NO